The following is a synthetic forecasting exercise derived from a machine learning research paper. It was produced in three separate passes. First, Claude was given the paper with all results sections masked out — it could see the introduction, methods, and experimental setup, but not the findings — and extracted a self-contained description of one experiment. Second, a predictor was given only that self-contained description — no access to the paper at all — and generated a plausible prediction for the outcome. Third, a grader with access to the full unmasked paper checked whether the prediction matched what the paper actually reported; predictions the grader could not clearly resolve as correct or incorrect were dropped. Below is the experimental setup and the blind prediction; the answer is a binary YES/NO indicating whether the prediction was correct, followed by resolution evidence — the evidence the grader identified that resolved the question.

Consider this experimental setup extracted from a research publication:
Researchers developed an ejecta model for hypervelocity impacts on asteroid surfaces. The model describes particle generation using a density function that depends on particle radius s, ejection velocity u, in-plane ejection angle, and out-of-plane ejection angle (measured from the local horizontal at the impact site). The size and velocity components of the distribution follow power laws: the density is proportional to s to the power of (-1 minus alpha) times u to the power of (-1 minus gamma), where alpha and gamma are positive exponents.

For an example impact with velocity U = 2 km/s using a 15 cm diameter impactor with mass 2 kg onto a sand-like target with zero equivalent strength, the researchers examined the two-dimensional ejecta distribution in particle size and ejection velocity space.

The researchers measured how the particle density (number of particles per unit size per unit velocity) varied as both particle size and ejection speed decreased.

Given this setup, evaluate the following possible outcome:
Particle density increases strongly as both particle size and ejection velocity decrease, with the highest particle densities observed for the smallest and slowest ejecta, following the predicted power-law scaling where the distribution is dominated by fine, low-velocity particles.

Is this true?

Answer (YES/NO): YES